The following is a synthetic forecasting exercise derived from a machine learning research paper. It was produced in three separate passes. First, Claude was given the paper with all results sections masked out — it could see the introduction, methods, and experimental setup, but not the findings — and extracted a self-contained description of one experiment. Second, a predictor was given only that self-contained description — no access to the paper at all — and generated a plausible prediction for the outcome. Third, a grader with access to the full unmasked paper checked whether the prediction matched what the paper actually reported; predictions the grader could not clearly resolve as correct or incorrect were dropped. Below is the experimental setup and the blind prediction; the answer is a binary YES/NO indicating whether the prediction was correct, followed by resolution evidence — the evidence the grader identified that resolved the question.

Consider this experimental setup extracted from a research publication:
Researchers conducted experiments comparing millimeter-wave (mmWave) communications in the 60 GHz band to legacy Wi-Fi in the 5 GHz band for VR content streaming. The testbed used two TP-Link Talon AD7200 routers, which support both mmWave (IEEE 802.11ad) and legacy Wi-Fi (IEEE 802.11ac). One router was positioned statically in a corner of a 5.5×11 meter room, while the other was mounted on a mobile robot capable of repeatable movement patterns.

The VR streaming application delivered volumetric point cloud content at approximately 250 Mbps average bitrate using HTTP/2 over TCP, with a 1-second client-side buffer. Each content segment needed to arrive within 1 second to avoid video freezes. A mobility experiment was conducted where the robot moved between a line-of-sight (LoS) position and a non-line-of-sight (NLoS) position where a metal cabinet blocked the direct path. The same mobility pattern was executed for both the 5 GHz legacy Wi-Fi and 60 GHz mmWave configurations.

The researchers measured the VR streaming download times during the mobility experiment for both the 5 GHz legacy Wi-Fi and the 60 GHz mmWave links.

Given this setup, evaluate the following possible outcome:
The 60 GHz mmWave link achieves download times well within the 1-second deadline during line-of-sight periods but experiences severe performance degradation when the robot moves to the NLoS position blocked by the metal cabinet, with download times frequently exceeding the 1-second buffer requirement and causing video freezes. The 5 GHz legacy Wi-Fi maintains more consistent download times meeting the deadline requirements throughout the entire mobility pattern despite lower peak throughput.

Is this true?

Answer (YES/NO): YES